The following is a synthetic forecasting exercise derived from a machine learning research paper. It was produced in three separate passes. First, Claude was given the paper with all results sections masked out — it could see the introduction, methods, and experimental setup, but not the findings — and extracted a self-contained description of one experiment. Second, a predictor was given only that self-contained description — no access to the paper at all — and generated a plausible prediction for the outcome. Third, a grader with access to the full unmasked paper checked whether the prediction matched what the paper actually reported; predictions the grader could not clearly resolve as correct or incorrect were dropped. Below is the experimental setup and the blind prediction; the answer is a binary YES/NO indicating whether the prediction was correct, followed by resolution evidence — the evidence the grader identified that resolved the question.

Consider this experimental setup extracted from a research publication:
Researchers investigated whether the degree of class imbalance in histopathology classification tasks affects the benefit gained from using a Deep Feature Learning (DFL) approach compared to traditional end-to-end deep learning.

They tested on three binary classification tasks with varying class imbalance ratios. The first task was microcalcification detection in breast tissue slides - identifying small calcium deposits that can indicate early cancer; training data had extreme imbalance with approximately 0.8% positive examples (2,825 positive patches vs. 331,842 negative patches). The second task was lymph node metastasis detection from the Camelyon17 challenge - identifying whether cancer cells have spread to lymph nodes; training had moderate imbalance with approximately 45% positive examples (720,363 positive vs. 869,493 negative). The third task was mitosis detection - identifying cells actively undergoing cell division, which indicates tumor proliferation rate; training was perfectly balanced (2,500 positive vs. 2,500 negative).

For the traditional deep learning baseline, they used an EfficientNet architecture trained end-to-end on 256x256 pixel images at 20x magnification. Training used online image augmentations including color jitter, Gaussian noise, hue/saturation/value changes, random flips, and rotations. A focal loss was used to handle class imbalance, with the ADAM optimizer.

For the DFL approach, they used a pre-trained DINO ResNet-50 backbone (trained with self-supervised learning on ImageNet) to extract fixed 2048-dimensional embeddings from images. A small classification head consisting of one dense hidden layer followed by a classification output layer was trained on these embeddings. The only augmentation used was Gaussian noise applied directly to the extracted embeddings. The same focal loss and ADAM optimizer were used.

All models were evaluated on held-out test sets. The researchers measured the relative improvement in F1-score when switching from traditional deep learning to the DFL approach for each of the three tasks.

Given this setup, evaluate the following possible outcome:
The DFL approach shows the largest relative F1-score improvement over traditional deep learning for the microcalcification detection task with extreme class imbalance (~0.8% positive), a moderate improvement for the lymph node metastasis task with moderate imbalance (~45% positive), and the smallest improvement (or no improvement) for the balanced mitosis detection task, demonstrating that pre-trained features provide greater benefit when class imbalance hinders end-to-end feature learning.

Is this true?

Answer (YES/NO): NO